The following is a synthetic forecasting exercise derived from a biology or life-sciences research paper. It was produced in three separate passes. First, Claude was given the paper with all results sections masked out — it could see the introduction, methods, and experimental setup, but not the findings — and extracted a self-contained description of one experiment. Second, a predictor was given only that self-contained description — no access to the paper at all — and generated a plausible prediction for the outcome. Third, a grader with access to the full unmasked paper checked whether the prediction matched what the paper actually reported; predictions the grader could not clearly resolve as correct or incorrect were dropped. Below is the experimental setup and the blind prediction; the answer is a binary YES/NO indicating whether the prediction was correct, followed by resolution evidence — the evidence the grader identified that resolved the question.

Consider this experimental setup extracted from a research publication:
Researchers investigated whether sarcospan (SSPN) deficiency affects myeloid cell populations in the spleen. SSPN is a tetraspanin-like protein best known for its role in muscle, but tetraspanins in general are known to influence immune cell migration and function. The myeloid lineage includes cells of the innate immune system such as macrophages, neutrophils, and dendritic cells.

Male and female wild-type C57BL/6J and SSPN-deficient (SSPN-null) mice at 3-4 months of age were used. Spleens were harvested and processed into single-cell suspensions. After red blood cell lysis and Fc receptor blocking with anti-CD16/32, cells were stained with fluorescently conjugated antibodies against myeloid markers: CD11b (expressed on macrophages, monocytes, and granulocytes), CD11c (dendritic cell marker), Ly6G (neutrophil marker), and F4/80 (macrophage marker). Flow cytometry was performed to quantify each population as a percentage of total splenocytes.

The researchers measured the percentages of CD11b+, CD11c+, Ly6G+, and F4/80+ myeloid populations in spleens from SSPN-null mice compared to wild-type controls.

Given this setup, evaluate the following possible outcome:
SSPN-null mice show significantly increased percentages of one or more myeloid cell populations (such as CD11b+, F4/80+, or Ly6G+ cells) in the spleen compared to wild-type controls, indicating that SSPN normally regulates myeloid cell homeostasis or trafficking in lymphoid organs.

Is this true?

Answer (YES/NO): NO